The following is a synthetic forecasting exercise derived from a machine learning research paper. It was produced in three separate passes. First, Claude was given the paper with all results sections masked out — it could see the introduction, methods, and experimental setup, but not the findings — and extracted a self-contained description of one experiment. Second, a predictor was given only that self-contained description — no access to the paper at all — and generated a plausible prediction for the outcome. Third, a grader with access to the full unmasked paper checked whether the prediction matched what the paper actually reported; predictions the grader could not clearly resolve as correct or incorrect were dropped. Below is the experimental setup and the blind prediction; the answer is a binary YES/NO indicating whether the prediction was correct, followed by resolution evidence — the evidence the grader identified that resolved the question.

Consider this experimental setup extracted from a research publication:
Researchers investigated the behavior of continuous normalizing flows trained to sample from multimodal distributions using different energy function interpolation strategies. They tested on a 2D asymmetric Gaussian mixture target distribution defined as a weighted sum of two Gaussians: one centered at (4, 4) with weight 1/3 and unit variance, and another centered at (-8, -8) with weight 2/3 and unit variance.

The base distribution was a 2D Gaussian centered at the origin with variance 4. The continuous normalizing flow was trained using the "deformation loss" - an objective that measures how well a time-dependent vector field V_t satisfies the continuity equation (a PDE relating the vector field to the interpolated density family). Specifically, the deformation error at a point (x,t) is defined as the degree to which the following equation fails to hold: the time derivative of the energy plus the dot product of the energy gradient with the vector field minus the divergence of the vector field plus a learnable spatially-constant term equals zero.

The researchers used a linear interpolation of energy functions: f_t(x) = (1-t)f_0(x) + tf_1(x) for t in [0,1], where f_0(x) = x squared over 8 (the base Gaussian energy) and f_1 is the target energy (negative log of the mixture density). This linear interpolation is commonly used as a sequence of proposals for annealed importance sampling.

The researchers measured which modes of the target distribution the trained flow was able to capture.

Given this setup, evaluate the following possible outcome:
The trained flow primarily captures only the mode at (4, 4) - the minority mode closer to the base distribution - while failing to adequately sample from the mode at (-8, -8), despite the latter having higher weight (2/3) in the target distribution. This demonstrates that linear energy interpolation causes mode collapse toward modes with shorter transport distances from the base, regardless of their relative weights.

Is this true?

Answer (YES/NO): YES